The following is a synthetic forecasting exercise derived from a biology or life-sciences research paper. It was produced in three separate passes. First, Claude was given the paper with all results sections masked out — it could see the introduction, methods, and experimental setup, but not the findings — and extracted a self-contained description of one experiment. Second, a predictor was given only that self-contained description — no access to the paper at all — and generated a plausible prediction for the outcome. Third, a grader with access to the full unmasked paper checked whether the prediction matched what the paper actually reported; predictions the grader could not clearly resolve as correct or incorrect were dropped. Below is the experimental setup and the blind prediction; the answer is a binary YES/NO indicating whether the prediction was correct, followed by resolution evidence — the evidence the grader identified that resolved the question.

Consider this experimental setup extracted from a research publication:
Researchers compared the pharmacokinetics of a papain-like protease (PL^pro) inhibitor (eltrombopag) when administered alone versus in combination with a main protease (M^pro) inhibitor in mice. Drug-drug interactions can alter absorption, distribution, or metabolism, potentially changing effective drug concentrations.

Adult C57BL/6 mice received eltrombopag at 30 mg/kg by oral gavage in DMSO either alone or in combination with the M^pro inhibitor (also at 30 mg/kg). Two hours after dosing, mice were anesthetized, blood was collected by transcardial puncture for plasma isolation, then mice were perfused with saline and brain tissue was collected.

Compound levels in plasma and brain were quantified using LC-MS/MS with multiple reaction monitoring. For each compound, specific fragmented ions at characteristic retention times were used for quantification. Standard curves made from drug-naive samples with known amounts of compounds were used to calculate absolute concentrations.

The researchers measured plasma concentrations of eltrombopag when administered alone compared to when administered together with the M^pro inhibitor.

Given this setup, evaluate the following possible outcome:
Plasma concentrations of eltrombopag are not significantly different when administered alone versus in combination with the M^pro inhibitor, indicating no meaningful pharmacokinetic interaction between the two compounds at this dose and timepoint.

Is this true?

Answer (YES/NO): NO